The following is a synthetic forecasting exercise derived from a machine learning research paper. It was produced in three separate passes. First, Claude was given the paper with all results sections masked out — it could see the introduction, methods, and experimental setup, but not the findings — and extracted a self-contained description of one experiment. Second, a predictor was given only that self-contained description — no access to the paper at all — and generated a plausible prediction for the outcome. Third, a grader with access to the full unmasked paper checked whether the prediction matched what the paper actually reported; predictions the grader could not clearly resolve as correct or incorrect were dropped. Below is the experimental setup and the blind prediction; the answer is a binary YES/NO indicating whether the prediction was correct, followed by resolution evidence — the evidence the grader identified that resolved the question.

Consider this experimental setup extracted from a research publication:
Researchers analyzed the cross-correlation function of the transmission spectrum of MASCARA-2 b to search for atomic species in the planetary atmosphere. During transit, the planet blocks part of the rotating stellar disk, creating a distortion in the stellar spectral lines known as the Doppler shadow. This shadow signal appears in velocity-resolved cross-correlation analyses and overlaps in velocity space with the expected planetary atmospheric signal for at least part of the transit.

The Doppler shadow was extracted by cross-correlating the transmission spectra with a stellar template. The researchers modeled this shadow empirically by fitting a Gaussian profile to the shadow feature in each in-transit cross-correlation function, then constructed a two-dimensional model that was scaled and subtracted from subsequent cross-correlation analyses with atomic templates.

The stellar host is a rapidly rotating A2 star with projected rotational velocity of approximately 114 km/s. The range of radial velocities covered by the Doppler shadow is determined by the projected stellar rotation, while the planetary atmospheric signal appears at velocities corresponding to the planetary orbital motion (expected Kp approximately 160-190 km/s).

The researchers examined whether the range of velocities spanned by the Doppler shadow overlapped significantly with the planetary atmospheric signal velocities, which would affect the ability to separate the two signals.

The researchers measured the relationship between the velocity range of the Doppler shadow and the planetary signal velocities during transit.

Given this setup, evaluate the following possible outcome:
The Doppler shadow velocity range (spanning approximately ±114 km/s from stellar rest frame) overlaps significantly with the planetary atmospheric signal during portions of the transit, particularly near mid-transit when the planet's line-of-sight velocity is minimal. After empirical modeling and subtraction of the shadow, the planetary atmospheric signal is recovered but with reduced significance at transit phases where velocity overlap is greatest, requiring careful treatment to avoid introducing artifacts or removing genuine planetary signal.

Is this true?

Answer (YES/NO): NO